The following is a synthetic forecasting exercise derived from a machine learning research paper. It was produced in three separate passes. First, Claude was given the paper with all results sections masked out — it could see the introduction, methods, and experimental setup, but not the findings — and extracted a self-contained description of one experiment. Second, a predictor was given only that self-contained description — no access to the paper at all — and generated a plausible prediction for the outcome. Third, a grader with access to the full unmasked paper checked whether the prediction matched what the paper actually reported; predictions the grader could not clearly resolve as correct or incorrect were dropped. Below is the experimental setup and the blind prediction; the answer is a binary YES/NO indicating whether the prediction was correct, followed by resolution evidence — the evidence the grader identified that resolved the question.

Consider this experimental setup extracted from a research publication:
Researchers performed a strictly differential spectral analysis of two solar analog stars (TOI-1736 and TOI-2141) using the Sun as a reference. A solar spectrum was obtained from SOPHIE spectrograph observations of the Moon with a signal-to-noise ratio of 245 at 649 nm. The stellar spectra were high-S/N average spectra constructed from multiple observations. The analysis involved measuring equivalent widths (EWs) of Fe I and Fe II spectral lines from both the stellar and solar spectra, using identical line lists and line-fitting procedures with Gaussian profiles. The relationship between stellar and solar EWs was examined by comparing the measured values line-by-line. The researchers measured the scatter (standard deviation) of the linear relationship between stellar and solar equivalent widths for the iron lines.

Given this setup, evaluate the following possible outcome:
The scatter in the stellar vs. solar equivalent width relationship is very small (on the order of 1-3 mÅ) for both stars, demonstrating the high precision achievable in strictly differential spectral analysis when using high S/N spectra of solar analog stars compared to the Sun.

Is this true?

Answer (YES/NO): NO